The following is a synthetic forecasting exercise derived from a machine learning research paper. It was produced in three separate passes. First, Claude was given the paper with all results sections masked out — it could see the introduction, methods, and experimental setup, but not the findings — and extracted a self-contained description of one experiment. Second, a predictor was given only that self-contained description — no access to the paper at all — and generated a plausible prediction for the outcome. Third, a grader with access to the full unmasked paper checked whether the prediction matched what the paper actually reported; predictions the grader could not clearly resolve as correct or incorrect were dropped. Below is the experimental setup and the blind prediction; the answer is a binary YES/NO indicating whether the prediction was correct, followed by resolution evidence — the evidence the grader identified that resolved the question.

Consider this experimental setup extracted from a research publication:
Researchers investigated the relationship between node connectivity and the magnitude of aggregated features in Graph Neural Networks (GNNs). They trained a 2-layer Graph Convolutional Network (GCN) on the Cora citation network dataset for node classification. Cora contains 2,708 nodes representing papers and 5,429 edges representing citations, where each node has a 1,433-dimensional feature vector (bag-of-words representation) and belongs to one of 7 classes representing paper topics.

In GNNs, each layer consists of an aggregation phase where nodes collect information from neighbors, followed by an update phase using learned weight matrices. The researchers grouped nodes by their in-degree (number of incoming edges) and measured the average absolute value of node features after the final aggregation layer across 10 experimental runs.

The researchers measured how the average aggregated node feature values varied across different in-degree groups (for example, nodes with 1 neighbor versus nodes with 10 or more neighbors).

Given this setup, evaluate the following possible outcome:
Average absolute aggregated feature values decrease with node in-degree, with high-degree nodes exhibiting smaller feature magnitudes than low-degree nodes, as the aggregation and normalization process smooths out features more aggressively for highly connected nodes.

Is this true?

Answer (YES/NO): NO